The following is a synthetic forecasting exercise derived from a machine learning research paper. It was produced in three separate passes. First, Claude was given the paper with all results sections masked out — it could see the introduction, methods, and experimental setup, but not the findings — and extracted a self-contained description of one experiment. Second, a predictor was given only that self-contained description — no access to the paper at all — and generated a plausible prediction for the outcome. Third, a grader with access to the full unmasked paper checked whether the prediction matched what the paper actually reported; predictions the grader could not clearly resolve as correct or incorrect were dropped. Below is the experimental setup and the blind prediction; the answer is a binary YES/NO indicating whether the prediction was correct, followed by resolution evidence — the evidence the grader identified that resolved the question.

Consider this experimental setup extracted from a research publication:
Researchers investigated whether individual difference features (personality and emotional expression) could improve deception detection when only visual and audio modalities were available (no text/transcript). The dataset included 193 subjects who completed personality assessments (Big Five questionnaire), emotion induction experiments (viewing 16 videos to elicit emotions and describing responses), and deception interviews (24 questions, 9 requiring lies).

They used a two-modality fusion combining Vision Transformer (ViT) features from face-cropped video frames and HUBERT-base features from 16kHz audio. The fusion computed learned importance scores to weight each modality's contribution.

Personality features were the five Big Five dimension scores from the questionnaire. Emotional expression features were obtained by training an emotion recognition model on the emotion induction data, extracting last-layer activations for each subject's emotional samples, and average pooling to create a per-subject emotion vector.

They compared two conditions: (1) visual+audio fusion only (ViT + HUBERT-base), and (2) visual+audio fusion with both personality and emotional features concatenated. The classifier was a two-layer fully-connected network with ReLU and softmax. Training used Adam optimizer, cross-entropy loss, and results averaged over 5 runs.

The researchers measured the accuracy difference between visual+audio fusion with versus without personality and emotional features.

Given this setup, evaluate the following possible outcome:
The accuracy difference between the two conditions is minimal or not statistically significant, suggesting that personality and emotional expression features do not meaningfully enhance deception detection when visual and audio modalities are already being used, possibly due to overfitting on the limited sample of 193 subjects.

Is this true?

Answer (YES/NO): YES